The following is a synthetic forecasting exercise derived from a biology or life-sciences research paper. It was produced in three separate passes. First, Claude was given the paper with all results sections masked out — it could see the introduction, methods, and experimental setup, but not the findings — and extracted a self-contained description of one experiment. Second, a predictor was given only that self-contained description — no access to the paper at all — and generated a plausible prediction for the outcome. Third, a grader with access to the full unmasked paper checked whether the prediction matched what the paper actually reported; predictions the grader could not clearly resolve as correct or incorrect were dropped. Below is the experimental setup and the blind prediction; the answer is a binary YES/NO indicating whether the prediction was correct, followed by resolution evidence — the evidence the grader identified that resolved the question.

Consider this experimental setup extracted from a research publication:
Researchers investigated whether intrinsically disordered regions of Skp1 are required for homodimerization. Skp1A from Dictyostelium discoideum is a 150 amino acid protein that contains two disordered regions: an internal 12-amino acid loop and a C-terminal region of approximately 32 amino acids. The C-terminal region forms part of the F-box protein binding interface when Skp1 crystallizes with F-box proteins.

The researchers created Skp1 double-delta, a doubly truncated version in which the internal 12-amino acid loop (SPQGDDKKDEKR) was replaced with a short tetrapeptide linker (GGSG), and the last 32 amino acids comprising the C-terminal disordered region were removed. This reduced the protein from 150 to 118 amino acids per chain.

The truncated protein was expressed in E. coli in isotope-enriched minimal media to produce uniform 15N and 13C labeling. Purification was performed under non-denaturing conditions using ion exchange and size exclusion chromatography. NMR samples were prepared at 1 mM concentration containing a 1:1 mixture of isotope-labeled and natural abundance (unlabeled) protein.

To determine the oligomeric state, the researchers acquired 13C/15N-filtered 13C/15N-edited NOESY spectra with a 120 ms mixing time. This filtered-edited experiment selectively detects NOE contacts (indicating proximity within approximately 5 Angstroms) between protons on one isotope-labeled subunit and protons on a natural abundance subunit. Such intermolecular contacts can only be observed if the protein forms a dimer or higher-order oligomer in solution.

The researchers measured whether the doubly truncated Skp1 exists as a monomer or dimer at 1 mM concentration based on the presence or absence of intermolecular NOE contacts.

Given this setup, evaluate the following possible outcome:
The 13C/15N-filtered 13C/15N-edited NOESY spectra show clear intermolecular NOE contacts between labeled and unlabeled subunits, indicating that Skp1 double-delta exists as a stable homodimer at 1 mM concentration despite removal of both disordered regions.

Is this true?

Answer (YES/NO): YES